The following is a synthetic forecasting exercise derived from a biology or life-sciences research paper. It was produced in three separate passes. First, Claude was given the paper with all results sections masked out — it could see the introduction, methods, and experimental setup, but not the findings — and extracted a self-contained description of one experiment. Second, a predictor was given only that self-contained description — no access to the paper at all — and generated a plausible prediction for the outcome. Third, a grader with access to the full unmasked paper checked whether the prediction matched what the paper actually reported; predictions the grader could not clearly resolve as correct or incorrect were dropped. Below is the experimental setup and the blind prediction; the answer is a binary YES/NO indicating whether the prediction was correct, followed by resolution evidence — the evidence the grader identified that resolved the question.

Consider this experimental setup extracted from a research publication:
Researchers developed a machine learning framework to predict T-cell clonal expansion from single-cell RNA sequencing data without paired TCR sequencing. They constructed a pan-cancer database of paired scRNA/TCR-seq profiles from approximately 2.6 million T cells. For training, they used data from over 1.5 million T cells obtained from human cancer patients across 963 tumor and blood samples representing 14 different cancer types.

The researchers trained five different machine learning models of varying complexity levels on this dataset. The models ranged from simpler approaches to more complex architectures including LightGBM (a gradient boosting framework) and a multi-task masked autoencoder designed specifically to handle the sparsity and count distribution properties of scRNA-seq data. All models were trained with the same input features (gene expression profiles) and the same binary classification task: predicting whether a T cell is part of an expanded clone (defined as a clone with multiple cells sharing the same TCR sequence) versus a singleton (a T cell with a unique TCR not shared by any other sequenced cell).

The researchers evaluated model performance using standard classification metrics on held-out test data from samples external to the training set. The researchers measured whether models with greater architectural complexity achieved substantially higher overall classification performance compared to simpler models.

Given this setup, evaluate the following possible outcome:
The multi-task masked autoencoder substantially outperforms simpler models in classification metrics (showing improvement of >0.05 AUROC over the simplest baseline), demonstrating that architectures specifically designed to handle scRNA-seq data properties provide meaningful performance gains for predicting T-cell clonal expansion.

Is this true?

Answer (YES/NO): NO